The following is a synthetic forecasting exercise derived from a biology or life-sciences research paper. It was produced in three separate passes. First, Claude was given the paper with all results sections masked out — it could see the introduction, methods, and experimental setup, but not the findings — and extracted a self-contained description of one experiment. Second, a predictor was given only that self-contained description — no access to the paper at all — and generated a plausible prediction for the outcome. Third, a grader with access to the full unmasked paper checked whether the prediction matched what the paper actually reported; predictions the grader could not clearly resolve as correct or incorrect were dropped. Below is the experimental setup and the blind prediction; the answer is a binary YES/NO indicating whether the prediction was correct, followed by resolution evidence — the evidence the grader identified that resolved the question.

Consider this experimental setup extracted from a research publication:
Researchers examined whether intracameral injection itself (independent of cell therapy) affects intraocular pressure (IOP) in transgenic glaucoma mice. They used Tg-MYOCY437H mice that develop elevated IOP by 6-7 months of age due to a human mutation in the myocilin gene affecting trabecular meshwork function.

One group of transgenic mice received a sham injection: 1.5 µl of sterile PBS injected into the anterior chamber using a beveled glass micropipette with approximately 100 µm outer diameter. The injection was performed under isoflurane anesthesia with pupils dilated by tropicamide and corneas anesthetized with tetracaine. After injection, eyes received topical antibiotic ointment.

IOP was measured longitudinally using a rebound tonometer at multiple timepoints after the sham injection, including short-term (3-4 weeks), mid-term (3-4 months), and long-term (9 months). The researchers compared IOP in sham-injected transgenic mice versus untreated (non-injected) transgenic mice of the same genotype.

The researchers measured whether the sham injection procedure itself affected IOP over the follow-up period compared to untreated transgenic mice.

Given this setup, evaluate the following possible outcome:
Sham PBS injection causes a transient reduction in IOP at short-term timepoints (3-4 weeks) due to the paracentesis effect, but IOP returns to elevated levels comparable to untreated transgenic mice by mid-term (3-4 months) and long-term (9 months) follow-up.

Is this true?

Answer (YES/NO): NO